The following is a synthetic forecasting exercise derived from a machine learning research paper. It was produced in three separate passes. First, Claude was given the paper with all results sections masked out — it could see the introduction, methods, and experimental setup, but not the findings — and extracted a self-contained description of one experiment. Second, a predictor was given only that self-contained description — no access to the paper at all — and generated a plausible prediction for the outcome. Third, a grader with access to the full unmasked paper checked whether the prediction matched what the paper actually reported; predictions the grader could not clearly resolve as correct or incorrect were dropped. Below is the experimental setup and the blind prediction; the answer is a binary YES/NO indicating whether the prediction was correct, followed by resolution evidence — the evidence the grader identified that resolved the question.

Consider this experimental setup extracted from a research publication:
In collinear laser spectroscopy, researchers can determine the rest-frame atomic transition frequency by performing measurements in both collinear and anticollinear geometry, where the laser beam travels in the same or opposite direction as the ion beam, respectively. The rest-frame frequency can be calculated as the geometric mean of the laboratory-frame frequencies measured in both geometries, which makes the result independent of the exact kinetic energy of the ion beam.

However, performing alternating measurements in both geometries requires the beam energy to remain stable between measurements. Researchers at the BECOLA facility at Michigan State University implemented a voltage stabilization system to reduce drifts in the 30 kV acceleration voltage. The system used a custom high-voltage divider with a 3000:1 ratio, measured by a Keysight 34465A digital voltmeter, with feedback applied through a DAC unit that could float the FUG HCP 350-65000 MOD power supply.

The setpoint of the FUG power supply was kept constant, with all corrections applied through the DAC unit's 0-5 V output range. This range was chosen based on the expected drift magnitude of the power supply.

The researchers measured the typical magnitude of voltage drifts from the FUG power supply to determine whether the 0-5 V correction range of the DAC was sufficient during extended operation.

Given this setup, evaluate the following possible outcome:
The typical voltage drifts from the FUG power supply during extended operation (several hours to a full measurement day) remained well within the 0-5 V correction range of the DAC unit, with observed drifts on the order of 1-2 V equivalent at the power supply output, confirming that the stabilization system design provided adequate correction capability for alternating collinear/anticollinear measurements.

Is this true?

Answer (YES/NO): YES